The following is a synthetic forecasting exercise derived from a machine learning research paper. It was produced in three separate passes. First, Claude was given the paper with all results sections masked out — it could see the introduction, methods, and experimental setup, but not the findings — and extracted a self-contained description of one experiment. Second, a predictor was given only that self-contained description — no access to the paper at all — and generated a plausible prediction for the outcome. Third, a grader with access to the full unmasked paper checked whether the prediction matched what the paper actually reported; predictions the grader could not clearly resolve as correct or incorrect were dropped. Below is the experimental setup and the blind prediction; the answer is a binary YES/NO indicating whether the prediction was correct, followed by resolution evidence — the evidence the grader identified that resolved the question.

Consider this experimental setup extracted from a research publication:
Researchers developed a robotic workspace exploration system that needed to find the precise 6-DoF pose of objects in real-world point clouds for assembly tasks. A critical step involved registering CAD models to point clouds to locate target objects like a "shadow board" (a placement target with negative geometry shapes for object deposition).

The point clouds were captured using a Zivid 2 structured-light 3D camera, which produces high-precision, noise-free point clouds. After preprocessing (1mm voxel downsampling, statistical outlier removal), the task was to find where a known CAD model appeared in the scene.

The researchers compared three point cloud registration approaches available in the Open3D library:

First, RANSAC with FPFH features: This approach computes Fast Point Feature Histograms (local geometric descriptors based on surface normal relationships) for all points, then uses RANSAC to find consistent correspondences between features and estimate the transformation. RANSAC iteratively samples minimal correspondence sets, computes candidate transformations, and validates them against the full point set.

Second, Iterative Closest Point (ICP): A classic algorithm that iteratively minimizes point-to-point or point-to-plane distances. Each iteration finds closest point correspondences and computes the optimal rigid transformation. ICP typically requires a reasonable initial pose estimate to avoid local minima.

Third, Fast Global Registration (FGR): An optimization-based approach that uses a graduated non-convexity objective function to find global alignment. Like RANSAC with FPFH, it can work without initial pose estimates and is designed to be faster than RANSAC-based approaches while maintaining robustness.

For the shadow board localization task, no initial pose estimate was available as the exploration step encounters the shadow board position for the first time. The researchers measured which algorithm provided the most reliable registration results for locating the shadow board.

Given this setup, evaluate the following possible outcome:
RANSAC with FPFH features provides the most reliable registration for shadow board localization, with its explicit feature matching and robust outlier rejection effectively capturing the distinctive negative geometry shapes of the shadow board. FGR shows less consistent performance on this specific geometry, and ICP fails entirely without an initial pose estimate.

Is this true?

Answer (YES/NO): NO